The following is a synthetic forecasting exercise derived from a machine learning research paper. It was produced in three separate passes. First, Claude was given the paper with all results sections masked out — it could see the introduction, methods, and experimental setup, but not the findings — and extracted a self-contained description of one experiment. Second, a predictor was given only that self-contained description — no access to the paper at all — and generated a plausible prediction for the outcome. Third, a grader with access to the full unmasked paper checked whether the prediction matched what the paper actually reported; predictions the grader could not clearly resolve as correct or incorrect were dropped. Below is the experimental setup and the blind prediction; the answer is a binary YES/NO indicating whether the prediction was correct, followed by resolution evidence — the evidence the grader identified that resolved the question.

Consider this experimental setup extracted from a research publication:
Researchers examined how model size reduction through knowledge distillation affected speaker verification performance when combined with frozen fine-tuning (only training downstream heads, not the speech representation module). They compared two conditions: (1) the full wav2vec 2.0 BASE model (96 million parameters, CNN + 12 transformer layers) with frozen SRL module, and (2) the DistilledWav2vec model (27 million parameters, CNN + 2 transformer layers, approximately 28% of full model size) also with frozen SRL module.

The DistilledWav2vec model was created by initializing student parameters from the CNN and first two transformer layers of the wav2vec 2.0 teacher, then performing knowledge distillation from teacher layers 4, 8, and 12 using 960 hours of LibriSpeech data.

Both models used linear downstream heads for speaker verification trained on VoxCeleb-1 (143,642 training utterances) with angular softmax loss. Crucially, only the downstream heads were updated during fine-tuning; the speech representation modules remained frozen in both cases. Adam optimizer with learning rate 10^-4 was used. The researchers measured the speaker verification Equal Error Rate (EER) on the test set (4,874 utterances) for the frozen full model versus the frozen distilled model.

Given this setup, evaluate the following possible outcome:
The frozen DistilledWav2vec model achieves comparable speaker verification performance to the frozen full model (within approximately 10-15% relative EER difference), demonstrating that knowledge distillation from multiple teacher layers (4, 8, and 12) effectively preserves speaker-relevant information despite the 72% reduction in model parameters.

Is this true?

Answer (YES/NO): NO